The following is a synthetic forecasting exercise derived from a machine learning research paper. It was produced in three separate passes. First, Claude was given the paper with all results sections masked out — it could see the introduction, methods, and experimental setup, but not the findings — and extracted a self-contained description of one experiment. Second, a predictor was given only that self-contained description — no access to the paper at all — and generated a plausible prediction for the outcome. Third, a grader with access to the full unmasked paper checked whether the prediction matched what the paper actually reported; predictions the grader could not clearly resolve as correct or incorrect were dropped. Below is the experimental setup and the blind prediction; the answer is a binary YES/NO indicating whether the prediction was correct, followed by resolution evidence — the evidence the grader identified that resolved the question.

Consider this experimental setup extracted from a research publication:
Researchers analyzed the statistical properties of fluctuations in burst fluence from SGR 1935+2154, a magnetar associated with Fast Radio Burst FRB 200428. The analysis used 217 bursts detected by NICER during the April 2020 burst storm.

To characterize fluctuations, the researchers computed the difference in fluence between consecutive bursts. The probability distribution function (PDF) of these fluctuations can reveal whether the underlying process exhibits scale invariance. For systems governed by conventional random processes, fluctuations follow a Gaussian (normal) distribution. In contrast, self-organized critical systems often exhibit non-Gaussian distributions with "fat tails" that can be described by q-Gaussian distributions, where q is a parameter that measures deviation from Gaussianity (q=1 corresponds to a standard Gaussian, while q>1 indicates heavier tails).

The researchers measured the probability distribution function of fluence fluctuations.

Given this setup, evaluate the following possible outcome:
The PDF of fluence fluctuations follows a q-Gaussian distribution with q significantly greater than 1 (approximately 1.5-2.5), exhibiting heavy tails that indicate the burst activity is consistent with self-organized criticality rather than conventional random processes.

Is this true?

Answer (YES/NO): YES